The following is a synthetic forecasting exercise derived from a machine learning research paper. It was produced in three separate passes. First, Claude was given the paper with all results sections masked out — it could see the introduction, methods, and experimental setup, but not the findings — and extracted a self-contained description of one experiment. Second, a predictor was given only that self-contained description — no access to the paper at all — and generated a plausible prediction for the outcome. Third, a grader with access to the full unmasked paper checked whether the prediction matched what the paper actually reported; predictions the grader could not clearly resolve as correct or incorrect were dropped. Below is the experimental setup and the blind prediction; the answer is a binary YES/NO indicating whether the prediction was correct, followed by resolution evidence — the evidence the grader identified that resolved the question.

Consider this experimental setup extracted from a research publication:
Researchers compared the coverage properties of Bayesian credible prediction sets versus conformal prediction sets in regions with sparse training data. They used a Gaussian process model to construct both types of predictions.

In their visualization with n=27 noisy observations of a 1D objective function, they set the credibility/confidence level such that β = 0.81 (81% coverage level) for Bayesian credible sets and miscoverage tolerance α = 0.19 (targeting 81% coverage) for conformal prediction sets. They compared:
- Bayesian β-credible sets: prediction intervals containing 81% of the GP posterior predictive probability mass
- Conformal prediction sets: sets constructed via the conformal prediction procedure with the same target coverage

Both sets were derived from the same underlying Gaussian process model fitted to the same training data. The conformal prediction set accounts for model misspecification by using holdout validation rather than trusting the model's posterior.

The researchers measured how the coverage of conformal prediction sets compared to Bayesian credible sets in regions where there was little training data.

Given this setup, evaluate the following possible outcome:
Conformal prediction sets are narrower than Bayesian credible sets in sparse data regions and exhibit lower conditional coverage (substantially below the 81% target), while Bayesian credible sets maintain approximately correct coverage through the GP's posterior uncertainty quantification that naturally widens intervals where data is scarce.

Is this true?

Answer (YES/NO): NO